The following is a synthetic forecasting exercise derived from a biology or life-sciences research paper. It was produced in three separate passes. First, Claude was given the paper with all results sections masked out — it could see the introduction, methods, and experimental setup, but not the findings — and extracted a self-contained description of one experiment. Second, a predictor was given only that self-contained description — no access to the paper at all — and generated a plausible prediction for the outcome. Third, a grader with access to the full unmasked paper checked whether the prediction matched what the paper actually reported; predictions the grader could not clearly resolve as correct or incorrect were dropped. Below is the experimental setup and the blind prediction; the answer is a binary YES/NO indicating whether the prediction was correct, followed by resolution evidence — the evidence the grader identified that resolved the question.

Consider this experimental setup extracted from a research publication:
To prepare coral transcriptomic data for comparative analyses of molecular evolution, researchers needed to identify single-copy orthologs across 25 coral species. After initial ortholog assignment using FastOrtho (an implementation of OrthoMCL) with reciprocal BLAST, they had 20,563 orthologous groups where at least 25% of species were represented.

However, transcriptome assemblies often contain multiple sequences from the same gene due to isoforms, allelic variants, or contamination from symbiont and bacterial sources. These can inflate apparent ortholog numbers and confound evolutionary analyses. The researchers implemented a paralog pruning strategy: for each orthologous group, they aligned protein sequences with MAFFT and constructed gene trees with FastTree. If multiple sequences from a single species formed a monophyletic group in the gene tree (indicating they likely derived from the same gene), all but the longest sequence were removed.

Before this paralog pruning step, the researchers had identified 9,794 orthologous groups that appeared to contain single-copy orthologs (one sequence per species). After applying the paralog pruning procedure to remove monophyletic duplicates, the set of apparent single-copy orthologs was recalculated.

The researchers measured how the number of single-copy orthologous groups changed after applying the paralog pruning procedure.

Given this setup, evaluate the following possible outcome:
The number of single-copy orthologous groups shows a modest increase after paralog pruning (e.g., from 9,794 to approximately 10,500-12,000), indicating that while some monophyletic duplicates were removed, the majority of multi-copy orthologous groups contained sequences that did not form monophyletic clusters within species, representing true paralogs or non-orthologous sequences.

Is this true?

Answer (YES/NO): NO